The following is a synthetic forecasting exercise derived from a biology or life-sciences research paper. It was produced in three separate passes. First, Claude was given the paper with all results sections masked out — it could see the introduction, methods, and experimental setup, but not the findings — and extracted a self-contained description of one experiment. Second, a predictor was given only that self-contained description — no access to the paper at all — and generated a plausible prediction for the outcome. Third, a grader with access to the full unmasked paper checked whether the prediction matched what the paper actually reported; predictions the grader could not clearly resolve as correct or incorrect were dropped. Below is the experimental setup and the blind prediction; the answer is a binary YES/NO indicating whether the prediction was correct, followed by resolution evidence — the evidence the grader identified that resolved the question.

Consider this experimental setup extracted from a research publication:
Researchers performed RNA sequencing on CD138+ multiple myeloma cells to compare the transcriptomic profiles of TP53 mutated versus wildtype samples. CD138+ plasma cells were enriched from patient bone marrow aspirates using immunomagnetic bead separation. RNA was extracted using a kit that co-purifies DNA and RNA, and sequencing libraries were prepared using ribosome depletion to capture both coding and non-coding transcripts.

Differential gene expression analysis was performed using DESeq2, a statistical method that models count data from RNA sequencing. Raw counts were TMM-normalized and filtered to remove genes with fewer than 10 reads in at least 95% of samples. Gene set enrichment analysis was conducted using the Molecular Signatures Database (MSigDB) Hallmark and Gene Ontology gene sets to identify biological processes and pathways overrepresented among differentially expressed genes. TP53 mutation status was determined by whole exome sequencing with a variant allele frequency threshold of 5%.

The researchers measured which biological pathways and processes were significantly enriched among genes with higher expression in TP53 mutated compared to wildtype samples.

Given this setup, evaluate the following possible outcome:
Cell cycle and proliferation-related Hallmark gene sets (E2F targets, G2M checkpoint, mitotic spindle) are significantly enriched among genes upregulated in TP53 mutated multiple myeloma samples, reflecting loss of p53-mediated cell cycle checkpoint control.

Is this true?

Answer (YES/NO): YES